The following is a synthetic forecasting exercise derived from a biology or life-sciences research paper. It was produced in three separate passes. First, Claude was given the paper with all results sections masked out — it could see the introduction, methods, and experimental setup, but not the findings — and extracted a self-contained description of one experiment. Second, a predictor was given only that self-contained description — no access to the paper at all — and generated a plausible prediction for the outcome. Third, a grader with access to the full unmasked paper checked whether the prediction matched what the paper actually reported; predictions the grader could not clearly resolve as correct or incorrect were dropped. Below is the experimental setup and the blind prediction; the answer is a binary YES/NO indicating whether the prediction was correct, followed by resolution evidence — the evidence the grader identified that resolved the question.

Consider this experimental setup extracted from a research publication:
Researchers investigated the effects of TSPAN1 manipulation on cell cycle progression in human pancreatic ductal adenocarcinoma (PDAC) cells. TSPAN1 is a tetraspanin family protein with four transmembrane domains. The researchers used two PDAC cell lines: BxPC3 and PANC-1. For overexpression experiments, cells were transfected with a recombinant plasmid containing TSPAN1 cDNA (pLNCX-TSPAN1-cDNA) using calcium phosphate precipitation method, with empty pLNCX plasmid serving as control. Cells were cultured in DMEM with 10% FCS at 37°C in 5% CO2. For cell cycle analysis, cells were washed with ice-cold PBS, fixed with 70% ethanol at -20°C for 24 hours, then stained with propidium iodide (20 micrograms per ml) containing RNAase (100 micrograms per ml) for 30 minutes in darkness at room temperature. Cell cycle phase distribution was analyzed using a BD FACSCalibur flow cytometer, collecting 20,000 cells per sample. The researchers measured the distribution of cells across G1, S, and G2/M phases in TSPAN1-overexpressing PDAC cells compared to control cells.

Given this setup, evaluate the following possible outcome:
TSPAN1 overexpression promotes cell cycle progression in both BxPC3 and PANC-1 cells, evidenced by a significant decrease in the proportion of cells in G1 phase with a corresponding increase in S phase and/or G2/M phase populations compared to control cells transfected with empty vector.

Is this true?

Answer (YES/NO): NO